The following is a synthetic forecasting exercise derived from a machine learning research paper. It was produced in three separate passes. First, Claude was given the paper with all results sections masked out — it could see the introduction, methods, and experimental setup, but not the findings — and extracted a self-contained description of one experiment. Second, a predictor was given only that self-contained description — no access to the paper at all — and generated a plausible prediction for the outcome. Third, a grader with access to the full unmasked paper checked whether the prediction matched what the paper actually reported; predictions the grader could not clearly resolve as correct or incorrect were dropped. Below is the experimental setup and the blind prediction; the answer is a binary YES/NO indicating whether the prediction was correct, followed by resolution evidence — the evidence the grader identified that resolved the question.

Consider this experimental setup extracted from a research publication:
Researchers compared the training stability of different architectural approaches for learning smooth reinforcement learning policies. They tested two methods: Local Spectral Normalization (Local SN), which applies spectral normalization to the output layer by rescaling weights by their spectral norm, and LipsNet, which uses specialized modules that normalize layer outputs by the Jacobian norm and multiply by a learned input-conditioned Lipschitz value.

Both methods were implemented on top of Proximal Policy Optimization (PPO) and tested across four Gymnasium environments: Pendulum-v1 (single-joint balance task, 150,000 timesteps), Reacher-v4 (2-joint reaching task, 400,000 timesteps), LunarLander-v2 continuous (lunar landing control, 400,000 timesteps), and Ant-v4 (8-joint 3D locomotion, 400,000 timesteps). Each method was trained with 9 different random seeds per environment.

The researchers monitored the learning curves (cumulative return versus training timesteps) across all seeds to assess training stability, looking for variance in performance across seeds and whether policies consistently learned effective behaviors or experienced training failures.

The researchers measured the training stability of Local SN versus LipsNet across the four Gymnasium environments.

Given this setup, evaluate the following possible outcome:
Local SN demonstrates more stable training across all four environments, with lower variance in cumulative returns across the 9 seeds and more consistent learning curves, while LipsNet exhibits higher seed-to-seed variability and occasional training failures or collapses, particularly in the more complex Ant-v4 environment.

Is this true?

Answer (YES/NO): NO